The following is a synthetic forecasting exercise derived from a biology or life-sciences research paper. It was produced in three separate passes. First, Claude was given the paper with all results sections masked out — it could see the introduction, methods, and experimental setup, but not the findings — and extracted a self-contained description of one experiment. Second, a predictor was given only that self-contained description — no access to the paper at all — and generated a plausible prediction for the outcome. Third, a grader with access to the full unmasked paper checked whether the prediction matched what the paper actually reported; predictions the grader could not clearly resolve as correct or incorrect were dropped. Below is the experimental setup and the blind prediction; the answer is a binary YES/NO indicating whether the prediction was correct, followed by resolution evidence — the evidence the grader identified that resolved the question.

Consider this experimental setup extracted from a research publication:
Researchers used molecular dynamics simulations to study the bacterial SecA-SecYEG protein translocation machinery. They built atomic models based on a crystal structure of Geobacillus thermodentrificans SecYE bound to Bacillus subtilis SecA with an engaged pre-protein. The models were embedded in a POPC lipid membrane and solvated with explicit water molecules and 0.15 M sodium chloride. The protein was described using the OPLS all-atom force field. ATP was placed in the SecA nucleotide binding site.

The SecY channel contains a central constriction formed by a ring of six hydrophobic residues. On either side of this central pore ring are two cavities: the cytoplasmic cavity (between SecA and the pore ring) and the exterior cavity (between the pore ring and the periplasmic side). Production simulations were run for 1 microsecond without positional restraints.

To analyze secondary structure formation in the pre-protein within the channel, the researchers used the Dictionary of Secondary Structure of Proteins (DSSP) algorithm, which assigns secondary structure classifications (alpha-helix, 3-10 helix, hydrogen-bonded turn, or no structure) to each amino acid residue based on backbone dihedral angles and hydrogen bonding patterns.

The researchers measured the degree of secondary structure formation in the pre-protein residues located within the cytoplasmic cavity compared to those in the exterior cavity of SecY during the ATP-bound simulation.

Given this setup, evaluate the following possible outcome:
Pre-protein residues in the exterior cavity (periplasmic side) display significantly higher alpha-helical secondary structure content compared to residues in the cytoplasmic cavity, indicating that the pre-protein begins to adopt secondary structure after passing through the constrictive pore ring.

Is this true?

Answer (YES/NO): YES